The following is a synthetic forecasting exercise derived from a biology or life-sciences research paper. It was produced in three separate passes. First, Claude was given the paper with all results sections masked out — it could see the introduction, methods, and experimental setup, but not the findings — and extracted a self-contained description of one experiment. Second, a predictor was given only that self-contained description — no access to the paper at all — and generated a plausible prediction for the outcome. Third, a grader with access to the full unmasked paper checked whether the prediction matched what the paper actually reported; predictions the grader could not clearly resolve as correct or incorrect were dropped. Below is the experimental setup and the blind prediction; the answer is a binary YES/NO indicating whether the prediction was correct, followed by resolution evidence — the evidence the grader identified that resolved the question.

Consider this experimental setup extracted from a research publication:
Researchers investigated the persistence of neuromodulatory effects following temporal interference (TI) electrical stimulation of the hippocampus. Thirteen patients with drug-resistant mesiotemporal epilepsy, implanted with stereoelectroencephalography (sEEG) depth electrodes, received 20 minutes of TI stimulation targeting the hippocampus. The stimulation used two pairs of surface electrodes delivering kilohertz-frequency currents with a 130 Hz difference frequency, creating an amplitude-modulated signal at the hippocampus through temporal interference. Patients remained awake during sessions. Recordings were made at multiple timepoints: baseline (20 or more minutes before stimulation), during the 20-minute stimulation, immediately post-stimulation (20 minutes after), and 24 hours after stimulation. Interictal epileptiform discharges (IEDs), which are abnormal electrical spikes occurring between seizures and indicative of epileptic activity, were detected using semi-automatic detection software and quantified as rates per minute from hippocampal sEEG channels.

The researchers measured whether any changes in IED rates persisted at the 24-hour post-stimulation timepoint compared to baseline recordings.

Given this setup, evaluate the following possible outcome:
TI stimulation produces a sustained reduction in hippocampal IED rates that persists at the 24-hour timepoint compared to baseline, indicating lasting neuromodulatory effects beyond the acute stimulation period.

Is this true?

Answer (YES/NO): NO